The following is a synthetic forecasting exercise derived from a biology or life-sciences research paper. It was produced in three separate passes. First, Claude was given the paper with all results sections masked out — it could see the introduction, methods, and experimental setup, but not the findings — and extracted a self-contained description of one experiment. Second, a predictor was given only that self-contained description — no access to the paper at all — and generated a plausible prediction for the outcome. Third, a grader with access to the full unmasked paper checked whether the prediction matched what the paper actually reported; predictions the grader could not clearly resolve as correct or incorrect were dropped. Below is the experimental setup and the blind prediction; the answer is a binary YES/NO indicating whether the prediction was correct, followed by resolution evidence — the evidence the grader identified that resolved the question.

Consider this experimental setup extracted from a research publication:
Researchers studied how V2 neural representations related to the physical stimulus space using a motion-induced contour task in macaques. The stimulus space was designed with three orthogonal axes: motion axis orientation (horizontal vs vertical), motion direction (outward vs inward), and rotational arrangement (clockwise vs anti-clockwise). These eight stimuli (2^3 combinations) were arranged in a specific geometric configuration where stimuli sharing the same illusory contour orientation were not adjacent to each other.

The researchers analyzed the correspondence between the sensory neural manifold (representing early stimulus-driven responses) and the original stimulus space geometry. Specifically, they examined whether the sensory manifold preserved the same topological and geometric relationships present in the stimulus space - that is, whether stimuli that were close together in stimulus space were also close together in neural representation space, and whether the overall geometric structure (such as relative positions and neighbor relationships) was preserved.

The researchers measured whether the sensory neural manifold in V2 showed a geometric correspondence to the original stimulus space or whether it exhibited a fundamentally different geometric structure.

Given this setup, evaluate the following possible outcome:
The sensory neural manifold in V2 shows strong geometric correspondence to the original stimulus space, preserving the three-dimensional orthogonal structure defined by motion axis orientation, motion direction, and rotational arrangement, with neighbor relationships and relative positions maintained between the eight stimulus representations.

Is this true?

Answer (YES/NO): YES